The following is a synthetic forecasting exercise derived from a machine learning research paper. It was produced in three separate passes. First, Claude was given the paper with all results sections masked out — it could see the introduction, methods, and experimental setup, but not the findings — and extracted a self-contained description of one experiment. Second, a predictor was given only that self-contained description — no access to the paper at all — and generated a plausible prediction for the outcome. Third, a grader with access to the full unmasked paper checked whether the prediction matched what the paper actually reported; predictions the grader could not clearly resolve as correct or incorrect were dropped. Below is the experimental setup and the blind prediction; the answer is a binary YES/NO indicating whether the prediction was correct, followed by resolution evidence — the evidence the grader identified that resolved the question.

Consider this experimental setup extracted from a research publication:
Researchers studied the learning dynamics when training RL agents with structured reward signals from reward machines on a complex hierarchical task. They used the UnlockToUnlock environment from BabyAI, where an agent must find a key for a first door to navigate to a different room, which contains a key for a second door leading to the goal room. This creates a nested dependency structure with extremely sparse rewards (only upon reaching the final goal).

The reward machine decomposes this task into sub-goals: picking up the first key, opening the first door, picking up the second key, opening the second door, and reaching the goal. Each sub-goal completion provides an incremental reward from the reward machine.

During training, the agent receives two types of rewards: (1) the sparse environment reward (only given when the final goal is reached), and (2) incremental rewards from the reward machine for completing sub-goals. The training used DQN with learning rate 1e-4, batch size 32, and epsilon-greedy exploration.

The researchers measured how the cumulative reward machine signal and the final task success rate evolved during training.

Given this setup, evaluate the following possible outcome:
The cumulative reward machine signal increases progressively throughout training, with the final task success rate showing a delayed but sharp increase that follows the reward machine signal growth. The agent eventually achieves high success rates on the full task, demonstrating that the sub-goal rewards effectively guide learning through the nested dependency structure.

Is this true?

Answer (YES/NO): YES